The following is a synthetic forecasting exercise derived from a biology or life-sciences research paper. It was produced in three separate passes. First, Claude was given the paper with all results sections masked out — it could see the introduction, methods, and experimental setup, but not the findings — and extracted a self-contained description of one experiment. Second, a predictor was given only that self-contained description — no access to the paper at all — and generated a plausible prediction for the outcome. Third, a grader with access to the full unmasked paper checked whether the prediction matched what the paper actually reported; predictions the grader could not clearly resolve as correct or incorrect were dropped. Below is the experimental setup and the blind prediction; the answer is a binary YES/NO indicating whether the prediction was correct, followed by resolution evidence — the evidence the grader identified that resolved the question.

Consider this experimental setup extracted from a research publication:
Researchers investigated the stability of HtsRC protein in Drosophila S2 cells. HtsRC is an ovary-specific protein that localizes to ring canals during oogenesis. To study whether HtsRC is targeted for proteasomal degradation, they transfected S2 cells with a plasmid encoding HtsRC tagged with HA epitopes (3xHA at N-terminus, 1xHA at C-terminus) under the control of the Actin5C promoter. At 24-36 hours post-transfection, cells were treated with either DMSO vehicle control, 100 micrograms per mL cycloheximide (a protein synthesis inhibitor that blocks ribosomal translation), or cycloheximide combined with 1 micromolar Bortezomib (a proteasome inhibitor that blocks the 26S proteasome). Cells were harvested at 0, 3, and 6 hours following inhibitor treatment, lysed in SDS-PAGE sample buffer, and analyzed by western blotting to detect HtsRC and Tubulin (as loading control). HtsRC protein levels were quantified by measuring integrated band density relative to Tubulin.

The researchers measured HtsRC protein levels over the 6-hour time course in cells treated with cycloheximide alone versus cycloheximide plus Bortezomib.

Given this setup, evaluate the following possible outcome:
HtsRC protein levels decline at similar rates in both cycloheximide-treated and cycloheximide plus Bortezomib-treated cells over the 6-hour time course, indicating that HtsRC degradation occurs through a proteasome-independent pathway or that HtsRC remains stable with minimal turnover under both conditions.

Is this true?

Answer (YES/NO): NO